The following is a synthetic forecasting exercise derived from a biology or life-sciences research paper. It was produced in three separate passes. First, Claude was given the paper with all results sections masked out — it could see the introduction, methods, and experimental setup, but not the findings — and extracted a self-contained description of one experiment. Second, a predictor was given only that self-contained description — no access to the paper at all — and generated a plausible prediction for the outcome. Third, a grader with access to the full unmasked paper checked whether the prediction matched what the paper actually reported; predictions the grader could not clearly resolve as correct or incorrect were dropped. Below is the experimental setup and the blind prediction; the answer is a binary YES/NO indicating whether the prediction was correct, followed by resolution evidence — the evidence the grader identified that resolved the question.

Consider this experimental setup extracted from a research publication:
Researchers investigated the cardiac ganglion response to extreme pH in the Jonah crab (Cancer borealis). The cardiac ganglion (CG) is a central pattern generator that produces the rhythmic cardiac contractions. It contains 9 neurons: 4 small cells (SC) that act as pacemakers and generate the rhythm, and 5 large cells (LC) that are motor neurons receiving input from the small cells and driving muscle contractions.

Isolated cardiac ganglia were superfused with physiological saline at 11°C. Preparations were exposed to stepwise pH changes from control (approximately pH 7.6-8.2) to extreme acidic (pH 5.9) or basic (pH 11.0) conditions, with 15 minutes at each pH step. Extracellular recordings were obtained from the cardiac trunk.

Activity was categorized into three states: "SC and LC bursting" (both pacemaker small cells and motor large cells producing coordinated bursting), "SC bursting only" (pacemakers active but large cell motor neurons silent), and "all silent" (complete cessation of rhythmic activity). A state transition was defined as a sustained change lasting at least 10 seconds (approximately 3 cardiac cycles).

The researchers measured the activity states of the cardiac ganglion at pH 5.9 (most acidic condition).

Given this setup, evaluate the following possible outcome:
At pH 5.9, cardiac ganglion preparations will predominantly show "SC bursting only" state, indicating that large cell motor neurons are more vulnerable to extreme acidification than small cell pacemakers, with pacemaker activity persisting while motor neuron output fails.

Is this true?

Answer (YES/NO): NO